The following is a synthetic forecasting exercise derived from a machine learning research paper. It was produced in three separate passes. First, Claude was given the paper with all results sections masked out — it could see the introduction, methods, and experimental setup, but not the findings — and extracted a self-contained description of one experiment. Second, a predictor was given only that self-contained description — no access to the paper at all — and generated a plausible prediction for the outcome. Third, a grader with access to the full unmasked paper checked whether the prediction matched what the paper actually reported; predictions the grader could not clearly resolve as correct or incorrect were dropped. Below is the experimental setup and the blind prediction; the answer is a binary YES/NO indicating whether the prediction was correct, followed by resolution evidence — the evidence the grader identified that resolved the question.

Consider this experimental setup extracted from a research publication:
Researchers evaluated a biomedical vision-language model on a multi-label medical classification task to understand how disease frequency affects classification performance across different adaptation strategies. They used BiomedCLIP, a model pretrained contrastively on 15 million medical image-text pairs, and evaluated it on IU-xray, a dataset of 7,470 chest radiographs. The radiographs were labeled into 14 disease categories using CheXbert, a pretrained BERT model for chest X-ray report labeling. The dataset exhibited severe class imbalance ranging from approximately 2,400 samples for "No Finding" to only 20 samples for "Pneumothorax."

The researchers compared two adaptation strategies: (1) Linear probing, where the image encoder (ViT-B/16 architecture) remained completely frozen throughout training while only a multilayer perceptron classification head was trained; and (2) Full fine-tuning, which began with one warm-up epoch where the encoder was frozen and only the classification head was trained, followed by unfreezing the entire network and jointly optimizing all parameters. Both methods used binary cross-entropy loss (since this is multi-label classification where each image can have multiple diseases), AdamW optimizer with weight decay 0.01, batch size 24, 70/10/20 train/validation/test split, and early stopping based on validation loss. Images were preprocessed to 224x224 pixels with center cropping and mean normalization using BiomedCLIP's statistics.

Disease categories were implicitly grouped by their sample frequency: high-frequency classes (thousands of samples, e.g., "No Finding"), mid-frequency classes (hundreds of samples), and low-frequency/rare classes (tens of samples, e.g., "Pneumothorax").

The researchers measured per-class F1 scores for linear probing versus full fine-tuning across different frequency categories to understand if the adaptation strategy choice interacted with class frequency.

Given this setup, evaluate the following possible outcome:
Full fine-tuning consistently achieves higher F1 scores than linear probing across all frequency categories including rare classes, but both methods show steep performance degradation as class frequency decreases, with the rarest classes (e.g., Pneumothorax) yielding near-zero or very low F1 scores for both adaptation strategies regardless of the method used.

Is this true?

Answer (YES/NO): NO